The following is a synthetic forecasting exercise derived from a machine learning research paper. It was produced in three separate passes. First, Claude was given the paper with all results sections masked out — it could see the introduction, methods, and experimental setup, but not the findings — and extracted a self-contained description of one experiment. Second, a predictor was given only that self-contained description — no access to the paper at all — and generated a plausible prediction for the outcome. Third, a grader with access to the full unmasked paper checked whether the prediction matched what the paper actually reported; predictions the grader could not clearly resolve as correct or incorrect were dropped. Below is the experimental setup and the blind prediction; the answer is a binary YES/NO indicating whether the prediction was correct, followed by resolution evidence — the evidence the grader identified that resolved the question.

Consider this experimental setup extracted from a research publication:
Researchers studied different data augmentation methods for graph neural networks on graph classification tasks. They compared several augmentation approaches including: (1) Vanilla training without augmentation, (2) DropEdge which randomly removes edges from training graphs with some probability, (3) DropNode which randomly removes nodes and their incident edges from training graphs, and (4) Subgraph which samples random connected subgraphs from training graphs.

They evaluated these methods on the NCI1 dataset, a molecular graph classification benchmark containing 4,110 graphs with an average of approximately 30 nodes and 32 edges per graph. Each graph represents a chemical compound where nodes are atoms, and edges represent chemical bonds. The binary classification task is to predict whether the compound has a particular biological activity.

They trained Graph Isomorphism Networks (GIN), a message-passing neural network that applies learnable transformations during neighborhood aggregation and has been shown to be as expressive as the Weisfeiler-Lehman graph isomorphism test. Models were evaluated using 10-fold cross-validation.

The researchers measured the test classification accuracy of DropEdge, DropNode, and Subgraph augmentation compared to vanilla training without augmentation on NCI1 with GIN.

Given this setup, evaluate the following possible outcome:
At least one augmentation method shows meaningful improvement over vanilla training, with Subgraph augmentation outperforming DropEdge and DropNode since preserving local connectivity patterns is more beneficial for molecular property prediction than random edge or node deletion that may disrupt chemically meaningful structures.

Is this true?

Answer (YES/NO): NO